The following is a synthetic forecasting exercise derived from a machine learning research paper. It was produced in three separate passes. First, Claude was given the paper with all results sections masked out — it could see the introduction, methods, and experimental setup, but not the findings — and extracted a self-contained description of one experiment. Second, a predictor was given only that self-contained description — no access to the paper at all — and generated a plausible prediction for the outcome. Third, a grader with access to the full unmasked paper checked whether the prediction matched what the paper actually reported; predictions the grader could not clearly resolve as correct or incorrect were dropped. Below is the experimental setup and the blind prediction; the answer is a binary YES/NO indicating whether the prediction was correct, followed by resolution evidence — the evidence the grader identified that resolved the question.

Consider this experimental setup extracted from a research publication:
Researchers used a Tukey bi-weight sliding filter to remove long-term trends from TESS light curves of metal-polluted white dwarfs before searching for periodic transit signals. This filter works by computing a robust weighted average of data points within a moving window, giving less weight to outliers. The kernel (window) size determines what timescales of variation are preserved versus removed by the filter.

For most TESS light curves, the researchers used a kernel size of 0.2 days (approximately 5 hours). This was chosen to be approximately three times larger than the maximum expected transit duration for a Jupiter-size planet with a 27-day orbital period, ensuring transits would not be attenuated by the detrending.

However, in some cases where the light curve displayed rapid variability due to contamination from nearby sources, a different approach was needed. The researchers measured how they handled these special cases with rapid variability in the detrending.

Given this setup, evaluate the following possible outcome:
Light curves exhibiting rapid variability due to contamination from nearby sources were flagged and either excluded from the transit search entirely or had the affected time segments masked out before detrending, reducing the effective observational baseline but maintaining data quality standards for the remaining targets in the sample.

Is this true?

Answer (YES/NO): NO